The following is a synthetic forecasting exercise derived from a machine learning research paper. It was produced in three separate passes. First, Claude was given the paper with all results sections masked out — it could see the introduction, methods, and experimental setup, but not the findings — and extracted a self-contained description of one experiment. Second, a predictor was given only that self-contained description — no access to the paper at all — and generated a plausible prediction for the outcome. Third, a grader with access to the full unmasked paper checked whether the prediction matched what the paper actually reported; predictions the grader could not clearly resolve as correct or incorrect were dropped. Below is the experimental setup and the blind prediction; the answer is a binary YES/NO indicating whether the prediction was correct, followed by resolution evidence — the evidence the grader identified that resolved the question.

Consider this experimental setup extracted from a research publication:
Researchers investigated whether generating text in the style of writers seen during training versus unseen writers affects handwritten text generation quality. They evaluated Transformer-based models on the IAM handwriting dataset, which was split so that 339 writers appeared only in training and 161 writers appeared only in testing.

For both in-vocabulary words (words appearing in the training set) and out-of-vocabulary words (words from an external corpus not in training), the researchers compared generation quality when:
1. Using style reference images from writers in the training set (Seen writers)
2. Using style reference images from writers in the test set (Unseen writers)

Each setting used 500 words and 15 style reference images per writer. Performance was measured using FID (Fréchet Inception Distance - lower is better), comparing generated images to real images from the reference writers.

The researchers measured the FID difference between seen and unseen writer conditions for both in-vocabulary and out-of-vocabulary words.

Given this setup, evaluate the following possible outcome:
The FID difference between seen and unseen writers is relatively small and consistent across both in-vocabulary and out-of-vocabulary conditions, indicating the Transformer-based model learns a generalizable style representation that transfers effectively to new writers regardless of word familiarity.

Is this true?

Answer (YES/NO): YES